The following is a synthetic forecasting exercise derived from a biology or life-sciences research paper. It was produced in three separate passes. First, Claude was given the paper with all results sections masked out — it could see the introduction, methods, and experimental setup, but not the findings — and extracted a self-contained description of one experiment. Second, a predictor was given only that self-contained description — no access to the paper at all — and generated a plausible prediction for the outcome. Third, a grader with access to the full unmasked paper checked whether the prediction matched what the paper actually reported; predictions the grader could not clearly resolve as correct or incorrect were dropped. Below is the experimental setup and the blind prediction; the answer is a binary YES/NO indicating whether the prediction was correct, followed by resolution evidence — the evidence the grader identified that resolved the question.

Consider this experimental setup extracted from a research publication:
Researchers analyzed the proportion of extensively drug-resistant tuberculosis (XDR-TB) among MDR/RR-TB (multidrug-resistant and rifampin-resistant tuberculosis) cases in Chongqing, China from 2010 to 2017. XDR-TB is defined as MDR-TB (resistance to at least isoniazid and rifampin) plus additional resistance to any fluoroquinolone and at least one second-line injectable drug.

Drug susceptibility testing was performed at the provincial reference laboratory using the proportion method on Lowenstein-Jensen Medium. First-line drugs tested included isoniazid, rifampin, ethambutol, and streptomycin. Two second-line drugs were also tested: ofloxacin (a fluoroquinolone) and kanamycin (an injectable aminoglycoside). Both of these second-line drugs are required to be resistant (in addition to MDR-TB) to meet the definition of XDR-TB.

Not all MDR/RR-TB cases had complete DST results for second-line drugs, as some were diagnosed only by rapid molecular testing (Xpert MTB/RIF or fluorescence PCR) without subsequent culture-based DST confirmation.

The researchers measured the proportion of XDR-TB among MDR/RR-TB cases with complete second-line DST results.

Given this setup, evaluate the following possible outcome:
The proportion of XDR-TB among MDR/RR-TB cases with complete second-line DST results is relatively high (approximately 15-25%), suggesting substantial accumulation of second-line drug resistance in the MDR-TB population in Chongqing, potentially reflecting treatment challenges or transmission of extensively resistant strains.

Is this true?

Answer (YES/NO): NO